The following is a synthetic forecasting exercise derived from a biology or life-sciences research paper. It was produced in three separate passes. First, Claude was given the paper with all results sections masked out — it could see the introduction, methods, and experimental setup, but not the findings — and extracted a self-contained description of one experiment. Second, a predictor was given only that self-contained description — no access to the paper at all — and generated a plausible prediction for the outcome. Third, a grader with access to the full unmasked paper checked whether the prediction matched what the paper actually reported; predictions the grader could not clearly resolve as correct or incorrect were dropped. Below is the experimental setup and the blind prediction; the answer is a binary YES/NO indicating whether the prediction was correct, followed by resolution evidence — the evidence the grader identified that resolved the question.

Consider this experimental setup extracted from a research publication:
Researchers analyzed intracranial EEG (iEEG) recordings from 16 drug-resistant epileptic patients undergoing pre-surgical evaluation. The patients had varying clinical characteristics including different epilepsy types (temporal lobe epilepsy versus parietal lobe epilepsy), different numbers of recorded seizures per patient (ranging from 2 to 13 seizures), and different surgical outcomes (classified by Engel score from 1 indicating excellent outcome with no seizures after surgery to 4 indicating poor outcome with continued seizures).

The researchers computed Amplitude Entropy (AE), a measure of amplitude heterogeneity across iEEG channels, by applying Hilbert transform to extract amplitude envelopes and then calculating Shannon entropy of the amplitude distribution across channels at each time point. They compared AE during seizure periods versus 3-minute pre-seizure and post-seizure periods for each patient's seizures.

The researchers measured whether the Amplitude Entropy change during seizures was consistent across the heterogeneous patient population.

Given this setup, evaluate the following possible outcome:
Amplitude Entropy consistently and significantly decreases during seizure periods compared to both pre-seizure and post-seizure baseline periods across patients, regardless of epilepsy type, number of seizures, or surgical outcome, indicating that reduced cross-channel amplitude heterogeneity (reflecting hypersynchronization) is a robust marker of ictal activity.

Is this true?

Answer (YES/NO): NO